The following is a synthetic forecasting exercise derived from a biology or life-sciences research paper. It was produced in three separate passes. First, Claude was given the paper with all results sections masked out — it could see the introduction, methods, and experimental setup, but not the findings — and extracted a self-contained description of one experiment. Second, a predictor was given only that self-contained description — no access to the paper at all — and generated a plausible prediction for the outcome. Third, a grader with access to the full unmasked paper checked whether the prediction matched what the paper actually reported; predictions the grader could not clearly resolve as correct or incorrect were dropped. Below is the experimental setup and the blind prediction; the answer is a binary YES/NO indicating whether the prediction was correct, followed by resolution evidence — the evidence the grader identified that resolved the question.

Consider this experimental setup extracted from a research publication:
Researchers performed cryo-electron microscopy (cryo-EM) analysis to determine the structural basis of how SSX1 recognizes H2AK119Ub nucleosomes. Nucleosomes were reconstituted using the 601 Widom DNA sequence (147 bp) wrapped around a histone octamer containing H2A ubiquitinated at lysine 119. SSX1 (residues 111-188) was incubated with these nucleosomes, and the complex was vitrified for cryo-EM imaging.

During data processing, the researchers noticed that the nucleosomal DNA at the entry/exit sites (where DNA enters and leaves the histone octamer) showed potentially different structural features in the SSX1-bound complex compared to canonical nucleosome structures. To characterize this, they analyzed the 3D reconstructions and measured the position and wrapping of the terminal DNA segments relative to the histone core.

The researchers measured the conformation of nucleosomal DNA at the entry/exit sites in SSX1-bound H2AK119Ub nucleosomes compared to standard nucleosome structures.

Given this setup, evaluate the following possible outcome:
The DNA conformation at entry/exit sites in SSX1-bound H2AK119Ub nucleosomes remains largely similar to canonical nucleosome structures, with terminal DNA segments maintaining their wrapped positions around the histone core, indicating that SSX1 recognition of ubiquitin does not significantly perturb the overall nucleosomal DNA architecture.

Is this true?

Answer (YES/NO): NO